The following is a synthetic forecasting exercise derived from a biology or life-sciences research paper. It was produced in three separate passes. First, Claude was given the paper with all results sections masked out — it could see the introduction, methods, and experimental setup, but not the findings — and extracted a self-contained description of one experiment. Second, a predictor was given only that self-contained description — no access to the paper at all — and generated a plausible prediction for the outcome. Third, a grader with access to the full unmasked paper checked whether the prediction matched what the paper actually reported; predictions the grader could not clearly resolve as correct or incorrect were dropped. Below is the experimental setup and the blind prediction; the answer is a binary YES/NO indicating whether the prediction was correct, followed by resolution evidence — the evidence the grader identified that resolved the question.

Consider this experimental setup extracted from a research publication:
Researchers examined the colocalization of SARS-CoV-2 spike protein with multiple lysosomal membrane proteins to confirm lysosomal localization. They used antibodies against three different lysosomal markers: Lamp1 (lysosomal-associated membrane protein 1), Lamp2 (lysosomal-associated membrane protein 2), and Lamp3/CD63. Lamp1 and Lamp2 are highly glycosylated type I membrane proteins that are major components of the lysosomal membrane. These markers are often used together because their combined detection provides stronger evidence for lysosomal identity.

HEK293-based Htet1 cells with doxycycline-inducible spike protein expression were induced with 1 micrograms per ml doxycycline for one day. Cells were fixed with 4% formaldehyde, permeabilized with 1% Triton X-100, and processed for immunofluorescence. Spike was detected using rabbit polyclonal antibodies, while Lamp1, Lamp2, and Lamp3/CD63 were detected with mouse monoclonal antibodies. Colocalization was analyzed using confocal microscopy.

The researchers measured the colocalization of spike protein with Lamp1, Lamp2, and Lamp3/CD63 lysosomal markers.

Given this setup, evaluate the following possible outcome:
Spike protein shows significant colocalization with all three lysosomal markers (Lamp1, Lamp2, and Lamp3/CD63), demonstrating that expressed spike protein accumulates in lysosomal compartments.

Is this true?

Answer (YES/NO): YES